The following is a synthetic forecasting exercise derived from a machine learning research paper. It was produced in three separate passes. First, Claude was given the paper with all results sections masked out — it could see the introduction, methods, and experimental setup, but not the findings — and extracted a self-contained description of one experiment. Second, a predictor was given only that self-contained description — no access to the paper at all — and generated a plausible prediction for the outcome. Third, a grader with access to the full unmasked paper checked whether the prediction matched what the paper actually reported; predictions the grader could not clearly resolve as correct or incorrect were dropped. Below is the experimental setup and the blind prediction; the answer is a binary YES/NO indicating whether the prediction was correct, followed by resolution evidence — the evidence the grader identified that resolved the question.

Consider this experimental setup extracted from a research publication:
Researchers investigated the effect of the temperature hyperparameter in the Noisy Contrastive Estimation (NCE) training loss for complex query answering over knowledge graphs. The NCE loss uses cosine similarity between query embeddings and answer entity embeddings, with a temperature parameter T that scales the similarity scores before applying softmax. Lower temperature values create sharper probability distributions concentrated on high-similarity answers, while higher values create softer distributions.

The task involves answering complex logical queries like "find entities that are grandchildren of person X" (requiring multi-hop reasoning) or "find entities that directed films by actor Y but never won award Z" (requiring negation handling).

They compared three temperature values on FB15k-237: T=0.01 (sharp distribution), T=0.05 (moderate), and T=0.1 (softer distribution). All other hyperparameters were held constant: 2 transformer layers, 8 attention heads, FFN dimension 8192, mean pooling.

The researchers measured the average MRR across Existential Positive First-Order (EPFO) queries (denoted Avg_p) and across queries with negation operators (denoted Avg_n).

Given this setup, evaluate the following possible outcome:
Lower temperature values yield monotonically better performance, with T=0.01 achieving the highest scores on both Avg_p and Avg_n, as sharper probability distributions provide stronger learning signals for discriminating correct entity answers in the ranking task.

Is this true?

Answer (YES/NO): NO